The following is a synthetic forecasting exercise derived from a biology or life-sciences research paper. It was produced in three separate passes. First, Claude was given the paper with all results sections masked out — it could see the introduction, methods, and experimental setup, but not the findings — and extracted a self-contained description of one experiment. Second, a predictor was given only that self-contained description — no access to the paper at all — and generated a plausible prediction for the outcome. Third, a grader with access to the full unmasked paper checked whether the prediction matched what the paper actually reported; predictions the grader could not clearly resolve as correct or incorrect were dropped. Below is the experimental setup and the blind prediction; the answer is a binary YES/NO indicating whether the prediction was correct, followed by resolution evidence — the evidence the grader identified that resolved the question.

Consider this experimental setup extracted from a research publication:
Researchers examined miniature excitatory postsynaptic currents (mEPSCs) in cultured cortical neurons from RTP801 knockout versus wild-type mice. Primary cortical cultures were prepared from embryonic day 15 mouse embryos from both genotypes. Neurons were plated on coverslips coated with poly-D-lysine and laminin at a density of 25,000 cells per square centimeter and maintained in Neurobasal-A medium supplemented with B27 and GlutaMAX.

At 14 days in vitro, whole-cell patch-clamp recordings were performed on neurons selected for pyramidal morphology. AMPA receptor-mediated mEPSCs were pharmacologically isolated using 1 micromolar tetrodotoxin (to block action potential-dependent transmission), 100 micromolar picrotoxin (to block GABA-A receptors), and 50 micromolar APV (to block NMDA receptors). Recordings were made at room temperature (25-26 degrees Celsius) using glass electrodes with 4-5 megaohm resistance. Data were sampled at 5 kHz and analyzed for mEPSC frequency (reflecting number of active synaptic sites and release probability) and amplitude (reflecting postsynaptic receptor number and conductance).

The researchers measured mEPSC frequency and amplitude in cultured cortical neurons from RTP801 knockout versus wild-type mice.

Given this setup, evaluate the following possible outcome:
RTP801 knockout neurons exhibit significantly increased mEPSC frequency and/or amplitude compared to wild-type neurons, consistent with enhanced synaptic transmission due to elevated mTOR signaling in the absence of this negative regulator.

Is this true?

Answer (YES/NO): YES